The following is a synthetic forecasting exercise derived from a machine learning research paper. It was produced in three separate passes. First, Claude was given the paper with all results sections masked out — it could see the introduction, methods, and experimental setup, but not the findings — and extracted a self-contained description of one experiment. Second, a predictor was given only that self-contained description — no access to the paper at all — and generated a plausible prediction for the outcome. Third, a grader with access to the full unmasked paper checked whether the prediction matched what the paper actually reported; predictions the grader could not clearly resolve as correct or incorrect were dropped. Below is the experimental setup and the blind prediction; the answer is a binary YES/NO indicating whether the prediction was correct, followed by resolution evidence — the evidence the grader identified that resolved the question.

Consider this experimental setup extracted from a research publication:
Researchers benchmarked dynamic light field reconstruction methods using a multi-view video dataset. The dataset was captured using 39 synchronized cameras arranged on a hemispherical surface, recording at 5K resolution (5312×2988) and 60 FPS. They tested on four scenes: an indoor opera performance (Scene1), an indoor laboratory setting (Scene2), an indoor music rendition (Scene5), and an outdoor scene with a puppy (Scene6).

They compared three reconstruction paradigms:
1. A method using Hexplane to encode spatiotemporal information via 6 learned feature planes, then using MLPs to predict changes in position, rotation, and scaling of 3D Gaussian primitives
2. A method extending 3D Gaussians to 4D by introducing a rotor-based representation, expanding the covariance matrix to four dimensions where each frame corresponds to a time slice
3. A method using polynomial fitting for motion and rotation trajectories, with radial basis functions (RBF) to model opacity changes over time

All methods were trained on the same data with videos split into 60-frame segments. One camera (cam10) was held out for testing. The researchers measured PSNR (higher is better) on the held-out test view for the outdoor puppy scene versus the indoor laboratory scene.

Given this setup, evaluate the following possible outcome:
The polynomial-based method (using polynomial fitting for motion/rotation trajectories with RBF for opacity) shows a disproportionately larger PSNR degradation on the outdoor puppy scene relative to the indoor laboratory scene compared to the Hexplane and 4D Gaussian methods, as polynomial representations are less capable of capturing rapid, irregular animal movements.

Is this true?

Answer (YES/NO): NO